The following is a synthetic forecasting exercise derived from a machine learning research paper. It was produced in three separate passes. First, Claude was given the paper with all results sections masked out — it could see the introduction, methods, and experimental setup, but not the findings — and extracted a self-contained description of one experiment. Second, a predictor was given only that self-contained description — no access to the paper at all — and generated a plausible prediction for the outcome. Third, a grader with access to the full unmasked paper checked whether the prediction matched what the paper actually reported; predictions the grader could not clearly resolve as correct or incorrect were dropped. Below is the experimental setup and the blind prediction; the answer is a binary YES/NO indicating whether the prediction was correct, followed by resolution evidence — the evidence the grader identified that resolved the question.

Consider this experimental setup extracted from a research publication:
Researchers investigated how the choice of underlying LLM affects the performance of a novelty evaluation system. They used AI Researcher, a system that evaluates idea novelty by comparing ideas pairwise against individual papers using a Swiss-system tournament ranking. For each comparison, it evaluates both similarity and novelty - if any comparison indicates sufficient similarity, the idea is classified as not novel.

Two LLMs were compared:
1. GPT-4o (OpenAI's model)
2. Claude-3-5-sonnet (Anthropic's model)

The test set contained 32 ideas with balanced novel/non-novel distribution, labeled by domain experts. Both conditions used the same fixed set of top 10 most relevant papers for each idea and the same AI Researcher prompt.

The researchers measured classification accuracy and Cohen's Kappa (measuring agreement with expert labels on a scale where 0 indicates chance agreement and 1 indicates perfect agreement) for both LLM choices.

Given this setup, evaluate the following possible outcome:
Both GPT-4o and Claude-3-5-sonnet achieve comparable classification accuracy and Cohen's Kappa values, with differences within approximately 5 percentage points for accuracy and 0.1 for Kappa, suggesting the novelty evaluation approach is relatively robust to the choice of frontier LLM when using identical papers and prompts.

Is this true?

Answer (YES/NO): NO